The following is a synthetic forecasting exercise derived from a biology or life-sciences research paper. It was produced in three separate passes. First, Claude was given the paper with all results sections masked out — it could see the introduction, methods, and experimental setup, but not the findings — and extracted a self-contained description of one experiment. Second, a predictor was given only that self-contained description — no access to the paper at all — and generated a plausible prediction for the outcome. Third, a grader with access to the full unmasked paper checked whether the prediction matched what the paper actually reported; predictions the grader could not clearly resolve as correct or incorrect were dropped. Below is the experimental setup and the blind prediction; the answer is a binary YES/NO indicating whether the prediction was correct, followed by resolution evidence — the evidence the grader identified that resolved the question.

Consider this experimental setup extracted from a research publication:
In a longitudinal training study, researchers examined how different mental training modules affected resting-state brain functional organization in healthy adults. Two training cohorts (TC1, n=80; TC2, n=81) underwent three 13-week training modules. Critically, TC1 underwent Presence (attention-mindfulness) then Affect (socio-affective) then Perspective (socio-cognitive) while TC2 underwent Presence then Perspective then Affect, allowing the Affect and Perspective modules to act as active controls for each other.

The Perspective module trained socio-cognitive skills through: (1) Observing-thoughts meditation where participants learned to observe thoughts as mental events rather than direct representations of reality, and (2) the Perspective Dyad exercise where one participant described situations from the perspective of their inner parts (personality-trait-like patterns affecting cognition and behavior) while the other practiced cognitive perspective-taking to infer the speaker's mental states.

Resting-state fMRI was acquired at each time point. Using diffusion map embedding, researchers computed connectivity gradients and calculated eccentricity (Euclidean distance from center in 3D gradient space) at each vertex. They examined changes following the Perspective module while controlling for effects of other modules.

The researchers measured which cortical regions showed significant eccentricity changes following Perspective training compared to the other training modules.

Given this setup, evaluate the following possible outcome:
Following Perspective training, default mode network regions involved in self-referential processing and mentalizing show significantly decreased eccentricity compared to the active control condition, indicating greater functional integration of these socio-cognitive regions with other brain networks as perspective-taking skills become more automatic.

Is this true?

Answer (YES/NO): YES